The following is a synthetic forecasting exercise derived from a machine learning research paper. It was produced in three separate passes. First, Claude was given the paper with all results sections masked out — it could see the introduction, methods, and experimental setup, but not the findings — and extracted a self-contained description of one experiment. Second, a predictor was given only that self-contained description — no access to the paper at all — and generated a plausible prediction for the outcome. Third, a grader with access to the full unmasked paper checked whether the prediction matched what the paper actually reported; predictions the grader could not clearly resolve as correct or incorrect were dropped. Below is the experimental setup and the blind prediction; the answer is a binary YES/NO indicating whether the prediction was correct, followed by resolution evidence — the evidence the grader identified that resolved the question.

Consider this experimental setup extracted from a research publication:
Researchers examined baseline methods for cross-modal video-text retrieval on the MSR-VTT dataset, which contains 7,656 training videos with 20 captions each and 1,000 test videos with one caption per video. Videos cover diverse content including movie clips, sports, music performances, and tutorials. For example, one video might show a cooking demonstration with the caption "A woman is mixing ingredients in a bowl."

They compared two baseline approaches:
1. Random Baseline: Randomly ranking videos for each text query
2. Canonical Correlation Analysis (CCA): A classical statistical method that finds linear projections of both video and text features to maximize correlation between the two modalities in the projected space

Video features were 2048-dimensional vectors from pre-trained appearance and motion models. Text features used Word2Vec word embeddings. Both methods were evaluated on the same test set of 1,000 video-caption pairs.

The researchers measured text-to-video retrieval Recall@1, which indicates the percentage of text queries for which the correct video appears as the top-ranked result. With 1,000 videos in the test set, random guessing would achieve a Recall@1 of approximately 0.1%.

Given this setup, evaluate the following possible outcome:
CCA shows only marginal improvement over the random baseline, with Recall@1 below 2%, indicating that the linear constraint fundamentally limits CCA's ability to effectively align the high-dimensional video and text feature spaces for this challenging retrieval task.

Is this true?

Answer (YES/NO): NO